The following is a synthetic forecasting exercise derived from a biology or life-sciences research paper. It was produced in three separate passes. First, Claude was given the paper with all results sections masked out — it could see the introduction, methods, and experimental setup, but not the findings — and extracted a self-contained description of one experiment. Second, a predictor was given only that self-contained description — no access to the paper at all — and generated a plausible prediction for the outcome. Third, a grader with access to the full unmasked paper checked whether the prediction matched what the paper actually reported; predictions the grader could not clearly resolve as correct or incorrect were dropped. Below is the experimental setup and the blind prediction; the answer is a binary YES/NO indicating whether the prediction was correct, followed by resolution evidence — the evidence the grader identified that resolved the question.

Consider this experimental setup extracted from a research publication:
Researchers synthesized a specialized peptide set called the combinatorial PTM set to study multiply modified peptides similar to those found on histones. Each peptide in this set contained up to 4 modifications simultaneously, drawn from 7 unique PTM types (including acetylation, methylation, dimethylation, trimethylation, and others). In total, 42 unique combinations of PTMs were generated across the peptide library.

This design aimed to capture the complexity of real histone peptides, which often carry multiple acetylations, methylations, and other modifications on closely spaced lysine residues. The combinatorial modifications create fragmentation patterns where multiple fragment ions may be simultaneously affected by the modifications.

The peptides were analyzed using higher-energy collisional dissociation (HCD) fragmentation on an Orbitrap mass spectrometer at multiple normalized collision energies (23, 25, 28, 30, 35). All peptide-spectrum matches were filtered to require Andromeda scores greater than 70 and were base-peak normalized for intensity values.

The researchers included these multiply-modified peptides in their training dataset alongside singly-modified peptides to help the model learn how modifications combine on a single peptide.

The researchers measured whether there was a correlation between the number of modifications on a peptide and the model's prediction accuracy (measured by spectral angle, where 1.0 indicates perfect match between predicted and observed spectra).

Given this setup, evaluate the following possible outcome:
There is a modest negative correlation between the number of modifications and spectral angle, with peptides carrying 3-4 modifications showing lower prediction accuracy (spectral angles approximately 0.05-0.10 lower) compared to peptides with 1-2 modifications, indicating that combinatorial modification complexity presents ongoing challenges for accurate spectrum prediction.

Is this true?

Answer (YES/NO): NO